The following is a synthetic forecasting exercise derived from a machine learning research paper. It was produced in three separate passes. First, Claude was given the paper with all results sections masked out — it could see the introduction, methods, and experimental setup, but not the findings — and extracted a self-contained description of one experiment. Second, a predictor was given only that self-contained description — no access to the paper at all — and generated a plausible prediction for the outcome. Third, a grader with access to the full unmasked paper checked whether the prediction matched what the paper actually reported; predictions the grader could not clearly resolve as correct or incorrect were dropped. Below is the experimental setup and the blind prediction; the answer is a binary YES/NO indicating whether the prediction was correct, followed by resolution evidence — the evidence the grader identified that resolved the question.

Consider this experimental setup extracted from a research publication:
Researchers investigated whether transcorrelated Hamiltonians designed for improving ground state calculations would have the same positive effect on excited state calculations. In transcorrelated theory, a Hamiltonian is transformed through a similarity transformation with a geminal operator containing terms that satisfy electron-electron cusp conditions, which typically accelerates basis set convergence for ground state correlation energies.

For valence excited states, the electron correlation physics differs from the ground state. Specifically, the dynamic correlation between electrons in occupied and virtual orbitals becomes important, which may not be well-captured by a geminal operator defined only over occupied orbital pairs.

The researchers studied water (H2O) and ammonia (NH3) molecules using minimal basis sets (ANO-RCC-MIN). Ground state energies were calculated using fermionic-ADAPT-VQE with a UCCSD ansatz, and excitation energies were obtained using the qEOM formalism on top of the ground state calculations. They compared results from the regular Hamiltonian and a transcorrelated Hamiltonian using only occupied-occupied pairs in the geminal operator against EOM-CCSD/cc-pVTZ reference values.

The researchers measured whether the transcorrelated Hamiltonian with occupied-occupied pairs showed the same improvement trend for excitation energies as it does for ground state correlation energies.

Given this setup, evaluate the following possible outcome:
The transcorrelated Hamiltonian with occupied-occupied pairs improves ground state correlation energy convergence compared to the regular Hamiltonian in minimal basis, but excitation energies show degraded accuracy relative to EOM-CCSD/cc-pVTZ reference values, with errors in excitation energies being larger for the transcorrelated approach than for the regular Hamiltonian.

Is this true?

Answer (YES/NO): YES